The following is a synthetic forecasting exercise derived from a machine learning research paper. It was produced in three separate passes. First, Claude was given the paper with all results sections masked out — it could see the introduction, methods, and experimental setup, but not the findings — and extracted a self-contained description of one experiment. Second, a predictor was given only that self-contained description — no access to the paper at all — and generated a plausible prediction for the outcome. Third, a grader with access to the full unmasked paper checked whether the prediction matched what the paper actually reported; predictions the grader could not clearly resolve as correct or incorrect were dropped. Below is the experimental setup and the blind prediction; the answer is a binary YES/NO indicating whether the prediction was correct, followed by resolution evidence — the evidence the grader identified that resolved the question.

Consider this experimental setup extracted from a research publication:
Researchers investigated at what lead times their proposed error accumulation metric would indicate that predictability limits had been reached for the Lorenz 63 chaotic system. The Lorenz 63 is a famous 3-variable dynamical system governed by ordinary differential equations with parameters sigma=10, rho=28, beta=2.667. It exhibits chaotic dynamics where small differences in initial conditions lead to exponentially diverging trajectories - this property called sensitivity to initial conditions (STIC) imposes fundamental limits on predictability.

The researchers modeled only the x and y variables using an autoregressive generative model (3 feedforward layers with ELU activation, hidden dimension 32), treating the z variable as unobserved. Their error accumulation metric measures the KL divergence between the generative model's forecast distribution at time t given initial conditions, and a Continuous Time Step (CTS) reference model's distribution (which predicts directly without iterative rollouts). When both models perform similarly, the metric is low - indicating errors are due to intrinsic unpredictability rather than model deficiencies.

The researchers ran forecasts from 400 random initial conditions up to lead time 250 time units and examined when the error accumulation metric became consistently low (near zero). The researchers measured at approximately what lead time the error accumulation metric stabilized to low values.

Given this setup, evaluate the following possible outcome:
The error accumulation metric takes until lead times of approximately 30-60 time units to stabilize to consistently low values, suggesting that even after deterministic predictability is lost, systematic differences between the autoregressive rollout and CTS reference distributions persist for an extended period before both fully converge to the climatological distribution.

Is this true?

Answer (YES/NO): NO